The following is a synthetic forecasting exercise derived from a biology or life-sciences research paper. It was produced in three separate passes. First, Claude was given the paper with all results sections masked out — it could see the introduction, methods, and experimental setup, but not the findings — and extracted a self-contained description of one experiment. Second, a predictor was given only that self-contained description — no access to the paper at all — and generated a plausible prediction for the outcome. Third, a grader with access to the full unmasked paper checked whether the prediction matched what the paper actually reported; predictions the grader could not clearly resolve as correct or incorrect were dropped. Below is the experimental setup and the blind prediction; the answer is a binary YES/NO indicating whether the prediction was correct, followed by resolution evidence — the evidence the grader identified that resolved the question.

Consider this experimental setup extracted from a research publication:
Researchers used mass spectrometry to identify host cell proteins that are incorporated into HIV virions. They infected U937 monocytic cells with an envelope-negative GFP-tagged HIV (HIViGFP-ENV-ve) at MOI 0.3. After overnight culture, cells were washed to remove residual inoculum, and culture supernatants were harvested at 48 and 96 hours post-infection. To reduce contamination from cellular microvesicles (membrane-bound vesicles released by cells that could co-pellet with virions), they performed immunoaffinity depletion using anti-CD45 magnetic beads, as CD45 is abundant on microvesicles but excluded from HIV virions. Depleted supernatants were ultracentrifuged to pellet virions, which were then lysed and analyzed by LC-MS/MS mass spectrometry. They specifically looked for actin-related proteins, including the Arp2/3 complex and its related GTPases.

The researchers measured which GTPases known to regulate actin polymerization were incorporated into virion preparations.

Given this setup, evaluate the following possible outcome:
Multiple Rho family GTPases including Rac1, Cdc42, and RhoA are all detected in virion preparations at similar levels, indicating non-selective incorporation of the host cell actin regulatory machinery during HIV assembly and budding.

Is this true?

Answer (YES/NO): NO